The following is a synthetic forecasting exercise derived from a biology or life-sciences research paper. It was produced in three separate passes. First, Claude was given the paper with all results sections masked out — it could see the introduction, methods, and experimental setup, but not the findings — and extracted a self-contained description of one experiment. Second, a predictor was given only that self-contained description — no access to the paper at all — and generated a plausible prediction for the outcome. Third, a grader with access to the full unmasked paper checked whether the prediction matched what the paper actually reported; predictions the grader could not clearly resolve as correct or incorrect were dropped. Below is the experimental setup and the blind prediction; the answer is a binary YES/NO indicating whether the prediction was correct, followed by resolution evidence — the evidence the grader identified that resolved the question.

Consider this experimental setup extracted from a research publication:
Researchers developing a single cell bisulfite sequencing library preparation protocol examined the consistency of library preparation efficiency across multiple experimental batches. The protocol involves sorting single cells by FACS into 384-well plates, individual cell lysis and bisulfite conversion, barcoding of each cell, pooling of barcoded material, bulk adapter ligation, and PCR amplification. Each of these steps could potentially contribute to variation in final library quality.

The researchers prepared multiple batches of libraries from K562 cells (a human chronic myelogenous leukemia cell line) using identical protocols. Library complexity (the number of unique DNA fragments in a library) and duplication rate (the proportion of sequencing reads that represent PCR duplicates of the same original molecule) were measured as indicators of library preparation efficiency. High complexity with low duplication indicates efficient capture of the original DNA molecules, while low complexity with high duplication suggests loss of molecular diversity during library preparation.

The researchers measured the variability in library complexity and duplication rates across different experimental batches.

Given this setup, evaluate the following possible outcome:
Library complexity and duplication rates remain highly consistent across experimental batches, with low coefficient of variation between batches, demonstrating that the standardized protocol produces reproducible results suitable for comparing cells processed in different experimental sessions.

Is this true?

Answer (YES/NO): NO